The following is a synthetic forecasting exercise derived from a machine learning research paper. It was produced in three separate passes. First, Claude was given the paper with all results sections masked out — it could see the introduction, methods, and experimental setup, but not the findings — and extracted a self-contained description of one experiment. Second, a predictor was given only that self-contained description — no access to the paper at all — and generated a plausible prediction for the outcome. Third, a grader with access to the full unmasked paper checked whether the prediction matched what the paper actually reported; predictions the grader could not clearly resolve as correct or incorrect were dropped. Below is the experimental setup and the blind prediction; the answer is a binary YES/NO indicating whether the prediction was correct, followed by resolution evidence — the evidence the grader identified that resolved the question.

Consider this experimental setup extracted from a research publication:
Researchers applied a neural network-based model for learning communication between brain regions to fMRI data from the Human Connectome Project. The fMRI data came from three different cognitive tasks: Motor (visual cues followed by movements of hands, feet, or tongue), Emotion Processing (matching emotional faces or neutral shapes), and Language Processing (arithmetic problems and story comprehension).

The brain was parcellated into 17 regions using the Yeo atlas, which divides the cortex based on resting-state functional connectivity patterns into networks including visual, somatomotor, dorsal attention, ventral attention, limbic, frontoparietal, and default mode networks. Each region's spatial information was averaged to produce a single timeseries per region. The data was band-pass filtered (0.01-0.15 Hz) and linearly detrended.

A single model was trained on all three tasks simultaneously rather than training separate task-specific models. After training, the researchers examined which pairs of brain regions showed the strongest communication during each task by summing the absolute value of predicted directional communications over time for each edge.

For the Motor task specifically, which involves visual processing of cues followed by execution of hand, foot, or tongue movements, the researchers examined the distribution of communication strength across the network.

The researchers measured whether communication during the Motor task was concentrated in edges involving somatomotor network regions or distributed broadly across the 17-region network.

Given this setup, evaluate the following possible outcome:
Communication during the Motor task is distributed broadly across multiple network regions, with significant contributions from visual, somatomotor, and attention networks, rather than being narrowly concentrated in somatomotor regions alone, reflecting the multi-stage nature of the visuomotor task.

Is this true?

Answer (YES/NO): NO